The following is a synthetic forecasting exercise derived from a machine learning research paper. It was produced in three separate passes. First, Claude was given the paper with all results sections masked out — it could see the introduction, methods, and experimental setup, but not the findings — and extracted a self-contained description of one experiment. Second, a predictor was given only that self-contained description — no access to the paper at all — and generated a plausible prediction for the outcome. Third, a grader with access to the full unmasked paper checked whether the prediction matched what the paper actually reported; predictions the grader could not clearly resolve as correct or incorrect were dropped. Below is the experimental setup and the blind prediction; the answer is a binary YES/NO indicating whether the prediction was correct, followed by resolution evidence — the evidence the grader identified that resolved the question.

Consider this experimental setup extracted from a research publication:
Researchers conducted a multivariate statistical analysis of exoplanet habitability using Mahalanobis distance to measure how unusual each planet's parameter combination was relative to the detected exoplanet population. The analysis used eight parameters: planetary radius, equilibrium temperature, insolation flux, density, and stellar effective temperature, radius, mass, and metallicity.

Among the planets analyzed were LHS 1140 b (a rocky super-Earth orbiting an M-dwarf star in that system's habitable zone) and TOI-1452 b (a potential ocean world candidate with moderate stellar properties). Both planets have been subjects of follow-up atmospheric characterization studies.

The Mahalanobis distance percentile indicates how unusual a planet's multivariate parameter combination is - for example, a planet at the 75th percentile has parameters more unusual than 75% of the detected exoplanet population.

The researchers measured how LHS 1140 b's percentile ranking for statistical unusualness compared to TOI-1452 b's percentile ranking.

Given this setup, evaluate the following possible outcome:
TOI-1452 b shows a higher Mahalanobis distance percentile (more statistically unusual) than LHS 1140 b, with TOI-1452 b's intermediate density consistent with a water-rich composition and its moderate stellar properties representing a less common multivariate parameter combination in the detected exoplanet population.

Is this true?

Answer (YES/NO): NO